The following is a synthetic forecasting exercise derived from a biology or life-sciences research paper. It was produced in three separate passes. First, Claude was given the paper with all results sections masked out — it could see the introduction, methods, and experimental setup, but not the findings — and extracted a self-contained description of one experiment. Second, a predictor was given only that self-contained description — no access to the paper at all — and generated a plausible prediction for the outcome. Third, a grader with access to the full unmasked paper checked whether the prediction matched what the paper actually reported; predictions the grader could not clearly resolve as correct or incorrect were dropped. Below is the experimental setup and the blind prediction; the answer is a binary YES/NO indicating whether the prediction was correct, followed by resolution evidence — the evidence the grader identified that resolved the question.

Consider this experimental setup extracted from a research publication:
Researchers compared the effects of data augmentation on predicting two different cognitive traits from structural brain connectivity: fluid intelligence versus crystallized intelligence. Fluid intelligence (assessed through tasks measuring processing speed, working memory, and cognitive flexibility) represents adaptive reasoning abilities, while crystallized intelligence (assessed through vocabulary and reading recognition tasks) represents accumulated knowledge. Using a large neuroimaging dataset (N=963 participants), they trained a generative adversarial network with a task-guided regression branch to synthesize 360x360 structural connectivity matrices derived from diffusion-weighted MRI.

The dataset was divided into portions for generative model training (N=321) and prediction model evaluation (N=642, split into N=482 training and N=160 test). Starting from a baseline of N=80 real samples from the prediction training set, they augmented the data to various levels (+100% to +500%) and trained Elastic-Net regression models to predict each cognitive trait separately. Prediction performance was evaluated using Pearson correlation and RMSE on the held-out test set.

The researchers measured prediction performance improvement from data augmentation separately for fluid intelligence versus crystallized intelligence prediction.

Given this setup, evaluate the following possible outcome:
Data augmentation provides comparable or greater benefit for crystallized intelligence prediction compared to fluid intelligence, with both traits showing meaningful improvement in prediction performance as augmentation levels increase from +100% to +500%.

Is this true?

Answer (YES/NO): NO